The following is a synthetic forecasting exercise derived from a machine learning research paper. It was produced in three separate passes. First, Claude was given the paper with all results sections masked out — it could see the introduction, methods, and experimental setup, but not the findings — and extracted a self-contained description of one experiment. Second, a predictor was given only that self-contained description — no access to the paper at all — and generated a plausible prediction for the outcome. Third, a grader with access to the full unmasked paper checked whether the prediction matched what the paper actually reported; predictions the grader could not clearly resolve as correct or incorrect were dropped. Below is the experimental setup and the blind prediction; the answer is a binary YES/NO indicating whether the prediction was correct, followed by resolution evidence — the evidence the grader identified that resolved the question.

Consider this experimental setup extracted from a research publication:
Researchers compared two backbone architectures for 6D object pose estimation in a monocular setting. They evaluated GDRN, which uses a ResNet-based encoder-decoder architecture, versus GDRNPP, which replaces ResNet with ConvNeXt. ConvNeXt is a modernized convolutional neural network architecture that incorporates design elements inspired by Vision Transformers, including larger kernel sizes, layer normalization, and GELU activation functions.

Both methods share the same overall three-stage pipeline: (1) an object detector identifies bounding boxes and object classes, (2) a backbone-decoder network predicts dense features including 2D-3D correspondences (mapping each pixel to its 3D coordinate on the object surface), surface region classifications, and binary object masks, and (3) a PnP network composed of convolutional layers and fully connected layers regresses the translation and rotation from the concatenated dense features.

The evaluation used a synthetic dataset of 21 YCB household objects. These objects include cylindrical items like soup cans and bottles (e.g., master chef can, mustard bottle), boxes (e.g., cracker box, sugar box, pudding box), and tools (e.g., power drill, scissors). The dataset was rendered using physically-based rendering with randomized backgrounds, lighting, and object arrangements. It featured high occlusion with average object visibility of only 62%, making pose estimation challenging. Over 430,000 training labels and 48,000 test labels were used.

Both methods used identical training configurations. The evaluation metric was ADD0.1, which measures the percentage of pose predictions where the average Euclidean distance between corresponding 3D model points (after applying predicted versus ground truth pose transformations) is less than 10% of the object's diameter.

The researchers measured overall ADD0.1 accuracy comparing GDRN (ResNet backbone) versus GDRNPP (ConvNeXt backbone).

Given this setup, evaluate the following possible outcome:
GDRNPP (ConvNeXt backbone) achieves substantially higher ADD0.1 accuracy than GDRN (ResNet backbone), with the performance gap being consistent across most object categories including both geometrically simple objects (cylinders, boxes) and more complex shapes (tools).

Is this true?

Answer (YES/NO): NO